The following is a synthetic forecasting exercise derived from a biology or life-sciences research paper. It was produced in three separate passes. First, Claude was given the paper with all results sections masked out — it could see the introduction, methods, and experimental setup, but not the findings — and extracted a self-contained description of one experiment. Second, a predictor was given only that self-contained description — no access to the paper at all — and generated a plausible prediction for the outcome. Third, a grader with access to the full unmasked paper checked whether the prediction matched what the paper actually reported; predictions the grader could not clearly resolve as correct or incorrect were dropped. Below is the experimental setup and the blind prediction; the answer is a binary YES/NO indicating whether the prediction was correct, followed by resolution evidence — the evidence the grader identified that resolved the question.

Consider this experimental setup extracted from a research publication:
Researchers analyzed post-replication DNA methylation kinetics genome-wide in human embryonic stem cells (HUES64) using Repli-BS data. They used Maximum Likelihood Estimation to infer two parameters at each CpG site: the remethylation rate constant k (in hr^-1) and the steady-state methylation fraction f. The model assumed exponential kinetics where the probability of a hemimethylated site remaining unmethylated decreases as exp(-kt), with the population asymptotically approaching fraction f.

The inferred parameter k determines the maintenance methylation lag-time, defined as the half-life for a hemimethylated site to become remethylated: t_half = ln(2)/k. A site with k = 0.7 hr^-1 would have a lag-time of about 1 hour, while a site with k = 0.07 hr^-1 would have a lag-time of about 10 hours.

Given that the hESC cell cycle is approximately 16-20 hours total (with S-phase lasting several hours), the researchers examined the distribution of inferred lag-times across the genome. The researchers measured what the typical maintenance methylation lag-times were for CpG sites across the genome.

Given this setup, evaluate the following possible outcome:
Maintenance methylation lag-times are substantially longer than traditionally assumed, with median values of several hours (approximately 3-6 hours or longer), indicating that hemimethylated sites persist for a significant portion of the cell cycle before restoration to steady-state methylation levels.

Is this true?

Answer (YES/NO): NO